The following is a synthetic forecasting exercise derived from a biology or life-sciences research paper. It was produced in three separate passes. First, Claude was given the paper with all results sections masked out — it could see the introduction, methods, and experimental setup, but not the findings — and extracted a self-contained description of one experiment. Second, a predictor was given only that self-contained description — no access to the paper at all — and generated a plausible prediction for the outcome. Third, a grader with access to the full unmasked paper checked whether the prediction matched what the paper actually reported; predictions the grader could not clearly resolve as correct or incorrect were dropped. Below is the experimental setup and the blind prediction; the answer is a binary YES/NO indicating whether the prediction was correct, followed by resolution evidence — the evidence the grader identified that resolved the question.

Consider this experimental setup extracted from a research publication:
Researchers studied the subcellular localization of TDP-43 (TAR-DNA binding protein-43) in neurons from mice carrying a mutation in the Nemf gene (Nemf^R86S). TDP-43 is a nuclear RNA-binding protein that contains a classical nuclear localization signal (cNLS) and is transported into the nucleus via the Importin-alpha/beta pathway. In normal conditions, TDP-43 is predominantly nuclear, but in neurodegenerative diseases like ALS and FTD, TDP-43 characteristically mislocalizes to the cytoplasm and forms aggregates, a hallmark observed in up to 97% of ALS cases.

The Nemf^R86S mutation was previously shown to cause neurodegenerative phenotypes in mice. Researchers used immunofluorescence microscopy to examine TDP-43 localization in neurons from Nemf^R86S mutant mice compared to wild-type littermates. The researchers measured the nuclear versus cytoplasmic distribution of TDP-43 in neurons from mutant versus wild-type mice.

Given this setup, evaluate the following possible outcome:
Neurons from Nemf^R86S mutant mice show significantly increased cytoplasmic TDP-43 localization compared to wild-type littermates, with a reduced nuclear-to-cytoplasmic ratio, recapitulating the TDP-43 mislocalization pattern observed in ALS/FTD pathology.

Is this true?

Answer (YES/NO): YES